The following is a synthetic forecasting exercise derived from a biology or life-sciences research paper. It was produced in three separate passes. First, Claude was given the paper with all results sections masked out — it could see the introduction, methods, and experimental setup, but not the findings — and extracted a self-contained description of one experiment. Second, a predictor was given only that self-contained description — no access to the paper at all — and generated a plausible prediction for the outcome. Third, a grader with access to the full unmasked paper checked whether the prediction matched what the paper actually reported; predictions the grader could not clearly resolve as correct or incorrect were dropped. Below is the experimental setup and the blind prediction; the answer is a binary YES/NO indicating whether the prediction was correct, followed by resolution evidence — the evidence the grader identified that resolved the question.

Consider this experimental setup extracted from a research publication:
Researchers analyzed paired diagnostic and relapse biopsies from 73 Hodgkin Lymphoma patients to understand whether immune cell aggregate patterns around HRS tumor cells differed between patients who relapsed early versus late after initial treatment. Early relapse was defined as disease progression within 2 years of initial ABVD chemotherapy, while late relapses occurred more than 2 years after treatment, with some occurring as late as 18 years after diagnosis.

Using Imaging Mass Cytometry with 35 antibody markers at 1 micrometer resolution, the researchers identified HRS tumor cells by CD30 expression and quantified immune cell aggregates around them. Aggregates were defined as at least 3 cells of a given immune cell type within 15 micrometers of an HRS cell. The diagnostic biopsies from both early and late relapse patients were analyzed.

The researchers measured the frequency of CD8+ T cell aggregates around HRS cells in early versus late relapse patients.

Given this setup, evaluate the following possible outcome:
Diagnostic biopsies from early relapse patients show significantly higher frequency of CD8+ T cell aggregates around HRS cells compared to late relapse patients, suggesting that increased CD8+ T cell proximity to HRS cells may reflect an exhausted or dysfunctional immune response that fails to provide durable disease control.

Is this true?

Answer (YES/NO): NO